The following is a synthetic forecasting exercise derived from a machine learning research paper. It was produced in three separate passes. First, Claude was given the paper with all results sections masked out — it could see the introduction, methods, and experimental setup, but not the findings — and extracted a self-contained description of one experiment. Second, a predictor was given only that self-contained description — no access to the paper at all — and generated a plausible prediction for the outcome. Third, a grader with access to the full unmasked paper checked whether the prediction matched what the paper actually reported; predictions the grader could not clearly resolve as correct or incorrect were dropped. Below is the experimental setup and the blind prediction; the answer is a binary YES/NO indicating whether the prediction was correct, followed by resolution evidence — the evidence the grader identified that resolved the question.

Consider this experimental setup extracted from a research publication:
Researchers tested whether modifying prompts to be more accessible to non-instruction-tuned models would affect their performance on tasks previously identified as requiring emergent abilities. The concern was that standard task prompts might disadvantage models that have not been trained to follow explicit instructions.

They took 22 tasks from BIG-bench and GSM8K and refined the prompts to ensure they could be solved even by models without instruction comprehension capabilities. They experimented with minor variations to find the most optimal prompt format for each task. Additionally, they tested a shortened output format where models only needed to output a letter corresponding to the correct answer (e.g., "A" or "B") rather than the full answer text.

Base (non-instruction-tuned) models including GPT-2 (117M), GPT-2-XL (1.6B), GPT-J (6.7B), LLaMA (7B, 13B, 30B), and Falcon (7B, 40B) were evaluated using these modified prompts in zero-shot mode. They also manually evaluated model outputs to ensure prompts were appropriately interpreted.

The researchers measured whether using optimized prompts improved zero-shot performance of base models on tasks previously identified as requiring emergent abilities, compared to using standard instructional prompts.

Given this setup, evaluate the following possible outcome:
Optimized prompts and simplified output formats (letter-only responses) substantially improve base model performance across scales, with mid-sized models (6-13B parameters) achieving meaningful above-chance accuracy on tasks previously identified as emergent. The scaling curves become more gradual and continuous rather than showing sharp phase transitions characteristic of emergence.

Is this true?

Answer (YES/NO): NO